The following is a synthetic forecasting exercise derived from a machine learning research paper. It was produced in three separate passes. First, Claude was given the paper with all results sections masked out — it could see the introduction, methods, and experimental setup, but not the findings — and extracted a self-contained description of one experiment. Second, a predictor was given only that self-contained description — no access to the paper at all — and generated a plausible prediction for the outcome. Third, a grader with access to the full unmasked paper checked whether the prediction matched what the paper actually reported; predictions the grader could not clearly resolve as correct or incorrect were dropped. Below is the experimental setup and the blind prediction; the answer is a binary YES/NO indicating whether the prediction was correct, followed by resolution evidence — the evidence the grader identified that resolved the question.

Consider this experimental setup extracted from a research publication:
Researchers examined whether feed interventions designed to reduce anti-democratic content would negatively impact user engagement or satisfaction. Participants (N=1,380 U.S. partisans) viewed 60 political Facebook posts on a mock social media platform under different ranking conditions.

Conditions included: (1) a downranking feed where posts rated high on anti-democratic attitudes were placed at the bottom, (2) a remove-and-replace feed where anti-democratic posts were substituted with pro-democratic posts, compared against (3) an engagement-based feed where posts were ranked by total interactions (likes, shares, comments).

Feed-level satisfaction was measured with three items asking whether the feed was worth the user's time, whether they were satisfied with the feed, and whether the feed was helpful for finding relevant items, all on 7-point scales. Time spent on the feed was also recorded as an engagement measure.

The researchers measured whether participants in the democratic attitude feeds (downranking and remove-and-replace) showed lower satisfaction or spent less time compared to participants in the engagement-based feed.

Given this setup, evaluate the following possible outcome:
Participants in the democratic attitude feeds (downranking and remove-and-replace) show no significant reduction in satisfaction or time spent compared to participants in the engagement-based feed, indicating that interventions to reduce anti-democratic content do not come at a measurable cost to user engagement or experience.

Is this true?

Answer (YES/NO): YES